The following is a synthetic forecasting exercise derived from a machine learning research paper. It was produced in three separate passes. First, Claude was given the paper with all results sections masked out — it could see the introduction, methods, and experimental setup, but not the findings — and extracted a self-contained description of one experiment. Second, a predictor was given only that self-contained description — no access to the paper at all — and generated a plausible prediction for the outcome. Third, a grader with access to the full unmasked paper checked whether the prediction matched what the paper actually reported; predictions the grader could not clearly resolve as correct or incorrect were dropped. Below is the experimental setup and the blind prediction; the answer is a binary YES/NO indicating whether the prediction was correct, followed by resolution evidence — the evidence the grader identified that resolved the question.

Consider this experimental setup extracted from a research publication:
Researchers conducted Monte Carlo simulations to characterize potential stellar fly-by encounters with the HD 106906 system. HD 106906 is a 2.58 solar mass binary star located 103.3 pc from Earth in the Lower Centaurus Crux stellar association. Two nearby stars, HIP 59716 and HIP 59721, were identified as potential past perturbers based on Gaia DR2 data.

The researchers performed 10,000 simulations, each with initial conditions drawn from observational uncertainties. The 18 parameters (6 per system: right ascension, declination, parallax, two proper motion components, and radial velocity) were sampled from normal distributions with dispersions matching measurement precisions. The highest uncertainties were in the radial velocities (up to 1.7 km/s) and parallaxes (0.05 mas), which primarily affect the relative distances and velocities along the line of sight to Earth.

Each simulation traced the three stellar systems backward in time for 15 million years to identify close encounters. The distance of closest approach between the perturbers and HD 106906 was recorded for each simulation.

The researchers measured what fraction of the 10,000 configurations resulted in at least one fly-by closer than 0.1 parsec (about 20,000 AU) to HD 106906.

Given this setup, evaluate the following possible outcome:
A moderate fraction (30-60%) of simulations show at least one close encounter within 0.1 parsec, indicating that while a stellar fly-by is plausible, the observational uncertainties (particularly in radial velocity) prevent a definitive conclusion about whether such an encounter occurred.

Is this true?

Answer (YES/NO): NO